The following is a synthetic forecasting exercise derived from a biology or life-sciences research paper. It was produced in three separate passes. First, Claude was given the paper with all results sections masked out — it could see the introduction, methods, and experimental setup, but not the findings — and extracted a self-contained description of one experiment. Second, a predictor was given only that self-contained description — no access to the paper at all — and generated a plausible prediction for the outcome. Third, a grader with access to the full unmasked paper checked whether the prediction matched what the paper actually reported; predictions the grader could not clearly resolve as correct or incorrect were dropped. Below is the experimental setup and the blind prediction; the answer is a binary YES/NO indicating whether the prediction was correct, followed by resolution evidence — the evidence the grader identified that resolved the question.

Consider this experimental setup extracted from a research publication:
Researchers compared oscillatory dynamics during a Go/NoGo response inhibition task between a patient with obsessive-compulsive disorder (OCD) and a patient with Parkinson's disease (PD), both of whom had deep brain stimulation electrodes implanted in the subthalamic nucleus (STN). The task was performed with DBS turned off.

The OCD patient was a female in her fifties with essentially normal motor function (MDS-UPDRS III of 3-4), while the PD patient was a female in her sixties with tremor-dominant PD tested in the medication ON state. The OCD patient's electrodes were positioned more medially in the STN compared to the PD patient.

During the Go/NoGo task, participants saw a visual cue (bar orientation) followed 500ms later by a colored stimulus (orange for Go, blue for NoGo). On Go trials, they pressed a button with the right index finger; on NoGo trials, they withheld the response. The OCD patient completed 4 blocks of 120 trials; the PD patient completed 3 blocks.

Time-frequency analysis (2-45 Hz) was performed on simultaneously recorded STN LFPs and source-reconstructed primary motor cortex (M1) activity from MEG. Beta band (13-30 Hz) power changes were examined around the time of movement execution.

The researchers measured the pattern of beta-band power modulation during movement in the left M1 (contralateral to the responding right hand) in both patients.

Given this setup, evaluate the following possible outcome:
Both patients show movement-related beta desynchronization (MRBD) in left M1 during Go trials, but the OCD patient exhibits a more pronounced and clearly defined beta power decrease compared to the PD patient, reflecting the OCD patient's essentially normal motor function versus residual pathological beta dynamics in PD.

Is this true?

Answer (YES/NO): NO